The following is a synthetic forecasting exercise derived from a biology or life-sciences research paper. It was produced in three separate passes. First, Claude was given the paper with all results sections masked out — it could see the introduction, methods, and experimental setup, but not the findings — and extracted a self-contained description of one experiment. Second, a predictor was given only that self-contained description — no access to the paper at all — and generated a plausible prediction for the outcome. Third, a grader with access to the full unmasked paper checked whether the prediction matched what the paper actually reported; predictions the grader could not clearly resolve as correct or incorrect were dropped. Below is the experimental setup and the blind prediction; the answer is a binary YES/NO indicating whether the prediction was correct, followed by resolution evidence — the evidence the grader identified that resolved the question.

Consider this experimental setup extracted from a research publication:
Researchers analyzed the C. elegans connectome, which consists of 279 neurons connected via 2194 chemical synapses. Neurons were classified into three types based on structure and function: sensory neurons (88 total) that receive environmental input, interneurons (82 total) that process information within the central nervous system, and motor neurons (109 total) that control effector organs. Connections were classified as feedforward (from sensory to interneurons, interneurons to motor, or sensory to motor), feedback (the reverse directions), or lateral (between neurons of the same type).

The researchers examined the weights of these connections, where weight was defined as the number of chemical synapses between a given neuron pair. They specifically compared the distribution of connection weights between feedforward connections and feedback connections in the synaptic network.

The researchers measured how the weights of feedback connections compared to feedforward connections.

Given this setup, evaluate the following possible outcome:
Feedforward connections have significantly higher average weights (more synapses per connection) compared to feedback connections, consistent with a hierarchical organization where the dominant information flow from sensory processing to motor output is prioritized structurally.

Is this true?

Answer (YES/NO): YES